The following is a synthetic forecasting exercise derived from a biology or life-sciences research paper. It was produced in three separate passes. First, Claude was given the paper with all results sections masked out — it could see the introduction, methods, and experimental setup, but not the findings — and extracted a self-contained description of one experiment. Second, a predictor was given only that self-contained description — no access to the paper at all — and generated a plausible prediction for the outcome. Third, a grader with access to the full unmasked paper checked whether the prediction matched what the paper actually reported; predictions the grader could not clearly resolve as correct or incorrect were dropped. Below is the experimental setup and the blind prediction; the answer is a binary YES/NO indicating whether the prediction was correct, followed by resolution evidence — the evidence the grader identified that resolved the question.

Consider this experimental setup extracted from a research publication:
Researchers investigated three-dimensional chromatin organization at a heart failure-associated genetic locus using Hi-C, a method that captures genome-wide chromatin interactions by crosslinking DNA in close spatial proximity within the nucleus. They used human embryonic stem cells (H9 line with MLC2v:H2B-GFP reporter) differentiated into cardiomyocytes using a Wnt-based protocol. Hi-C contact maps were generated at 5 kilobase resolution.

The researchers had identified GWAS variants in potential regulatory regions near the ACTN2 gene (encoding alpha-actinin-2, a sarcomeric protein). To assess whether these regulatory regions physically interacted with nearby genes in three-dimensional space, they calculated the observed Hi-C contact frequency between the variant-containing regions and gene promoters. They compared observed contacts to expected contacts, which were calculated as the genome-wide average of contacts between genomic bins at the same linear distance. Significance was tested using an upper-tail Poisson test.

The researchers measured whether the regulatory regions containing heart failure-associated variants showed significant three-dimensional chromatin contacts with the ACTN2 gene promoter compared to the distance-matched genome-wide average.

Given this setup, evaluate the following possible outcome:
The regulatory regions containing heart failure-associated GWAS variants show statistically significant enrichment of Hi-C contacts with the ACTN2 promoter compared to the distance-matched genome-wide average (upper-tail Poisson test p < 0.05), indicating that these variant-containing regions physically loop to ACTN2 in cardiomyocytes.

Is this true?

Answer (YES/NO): YES